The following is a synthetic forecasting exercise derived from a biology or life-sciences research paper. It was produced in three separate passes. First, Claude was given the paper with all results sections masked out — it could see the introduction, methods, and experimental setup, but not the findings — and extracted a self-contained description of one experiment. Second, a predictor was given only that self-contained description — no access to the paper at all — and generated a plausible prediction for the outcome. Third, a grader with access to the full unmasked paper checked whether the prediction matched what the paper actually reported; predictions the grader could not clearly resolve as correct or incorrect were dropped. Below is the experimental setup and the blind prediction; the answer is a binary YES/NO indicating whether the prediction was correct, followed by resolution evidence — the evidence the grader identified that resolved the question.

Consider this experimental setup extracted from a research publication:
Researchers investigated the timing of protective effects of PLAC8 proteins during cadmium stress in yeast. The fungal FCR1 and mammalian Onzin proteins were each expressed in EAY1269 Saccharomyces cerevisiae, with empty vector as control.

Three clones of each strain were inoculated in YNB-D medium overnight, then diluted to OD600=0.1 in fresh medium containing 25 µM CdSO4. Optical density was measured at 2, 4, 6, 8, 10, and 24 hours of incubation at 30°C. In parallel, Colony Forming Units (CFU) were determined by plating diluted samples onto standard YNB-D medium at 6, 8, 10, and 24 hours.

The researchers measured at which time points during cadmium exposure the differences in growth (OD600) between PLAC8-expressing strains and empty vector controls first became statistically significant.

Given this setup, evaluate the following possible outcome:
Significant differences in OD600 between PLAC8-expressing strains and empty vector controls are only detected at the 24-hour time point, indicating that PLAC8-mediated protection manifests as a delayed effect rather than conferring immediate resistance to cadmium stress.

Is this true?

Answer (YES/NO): NO